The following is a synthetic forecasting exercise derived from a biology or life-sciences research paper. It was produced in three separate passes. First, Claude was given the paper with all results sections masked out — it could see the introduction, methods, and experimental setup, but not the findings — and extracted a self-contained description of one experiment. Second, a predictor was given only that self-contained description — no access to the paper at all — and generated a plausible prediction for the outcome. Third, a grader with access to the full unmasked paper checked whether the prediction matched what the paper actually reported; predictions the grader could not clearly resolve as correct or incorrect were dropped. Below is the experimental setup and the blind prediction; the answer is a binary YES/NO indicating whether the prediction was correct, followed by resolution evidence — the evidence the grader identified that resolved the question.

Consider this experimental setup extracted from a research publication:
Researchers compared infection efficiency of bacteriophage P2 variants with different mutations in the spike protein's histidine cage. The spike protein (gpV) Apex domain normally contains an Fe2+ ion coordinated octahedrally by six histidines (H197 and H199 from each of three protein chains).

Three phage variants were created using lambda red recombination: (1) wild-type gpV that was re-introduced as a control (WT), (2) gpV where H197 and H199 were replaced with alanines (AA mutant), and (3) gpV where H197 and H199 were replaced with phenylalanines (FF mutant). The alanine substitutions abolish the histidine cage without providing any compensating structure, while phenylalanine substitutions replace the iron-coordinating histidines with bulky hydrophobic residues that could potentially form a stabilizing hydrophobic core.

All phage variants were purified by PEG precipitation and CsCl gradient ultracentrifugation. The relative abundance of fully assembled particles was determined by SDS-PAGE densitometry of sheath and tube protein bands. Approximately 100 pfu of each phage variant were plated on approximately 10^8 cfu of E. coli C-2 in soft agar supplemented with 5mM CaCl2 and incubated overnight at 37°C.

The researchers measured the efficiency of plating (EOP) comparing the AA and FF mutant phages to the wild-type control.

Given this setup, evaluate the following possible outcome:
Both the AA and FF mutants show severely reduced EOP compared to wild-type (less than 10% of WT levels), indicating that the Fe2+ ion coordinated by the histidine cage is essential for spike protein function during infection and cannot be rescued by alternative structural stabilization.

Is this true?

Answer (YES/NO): NO